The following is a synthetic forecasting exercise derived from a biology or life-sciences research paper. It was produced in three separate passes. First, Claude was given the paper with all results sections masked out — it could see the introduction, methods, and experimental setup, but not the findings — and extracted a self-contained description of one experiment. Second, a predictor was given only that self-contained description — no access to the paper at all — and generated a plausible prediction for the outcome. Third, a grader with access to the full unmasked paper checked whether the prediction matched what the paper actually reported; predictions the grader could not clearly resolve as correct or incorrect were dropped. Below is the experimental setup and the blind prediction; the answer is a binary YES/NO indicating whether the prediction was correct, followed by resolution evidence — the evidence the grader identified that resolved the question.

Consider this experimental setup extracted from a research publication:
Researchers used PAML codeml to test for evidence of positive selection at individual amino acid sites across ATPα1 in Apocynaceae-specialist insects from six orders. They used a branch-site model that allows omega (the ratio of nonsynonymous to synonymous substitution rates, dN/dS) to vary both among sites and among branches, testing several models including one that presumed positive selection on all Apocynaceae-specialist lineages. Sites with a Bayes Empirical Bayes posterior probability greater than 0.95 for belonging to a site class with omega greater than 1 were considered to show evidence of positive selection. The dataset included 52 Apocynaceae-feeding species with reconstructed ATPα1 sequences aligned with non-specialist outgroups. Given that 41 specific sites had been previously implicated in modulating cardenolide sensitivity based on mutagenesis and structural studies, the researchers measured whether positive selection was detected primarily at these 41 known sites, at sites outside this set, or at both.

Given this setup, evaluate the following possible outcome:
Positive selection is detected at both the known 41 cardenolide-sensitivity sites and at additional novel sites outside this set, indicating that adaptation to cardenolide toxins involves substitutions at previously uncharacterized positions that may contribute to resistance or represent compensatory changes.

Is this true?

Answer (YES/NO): YES